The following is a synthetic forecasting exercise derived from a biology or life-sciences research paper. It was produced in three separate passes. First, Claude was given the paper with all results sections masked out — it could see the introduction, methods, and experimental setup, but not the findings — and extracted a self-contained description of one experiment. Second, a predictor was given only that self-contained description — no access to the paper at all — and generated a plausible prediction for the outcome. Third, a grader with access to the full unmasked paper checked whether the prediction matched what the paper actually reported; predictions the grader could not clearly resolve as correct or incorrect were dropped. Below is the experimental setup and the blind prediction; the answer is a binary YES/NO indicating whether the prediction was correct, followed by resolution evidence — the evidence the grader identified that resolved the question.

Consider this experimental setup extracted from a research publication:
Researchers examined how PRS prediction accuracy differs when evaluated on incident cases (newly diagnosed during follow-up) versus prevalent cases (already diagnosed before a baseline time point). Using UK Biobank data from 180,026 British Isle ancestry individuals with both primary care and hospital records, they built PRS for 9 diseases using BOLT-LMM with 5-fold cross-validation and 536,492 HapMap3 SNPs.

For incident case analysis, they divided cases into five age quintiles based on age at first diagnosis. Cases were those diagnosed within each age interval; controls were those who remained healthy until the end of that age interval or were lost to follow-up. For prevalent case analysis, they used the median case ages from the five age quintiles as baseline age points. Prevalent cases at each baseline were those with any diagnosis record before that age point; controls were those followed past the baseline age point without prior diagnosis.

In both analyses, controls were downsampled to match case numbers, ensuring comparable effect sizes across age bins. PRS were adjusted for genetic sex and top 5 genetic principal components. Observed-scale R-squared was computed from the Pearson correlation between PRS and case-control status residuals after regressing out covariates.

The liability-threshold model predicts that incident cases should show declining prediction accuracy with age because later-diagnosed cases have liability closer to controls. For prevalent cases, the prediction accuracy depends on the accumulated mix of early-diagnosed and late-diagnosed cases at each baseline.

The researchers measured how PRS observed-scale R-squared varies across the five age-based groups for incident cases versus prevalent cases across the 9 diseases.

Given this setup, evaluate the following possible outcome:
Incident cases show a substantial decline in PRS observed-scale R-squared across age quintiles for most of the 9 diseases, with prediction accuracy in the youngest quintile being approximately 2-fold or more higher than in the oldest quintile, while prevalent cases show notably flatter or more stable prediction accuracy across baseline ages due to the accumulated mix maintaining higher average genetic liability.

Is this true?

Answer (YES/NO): YES